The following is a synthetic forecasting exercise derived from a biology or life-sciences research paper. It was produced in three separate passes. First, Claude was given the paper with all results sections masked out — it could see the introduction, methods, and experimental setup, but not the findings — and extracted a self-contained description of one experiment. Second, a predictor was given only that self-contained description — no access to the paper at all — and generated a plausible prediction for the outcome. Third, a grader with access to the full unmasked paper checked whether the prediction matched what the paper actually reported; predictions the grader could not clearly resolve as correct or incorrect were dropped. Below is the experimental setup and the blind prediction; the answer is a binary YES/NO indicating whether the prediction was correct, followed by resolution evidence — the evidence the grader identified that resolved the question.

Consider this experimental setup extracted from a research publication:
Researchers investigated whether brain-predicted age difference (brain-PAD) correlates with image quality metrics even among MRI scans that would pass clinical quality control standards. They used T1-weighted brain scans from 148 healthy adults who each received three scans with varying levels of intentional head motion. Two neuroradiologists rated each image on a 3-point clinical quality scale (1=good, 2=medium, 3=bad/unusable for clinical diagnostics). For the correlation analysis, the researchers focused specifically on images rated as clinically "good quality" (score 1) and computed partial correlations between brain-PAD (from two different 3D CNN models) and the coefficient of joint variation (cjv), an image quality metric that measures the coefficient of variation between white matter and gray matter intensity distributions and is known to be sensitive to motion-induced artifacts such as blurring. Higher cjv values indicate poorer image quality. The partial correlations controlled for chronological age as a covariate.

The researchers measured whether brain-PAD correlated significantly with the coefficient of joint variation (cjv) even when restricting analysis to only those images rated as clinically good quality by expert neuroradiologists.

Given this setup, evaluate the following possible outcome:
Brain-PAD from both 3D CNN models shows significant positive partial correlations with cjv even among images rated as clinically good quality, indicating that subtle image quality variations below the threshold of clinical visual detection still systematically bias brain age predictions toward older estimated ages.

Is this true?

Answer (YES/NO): YES